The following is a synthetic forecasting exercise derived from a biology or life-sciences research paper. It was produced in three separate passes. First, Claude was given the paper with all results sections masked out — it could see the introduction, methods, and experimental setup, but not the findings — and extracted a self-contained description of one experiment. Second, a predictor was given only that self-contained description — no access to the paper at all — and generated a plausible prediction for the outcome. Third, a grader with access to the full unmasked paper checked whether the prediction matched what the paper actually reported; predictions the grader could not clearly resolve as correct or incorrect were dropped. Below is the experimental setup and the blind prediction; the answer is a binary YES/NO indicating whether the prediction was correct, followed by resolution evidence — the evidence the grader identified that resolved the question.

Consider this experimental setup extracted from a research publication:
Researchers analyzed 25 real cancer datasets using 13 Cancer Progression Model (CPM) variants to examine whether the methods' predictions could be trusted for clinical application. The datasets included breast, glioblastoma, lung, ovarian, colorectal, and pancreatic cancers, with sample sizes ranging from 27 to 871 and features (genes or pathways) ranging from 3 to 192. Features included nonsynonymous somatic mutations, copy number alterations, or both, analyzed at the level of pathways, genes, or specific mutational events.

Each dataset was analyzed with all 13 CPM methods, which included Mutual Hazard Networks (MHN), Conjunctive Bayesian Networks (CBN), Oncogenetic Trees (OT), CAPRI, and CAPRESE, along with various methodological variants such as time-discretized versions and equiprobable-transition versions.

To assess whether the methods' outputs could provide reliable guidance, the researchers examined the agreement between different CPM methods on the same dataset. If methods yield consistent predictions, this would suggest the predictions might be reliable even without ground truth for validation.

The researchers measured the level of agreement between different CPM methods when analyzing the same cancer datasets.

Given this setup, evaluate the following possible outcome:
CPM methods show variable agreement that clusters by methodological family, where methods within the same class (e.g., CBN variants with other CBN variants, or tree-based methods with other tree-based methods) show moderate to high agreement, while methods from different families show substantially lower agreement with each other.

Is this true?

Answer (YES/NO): NO